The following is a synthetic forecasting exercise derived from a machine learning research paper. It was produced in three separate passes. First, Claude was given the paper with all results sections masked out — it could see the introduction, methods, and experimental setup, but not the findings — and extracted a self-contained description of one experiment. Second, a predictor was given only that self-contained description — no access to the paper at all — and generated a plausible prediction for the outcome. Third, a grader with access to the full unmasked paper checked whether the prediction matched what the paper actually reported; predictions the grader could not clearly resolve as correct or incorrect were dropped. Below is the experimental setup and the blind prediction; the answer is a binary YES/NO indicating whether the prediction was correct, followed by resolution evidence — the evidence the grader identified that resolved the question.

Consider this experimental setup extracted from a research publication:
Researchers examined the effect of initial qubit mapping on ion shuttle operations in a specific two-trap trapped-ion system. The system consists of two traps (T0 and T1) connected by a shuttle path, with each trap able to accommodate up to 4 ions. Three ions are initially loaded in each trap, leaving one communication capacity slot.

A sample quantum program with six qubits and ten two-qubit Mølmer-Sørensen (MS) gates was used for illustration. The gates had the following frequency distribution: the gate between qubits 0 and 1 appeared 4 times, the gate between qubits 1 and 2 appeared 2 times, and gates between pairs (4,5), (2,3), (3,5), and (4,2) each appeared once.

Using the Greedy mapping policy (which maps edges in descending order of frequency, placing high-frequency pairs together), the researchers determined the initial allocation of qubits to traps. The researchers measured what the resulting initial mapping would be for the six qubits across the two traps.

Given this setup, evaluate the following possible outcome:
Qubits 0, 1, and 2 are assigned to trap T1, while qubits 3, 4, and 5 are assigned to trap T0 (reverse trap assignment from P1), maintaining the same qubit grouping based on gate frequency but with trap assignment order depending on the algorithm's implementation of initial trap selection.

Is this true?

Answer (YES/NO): NO